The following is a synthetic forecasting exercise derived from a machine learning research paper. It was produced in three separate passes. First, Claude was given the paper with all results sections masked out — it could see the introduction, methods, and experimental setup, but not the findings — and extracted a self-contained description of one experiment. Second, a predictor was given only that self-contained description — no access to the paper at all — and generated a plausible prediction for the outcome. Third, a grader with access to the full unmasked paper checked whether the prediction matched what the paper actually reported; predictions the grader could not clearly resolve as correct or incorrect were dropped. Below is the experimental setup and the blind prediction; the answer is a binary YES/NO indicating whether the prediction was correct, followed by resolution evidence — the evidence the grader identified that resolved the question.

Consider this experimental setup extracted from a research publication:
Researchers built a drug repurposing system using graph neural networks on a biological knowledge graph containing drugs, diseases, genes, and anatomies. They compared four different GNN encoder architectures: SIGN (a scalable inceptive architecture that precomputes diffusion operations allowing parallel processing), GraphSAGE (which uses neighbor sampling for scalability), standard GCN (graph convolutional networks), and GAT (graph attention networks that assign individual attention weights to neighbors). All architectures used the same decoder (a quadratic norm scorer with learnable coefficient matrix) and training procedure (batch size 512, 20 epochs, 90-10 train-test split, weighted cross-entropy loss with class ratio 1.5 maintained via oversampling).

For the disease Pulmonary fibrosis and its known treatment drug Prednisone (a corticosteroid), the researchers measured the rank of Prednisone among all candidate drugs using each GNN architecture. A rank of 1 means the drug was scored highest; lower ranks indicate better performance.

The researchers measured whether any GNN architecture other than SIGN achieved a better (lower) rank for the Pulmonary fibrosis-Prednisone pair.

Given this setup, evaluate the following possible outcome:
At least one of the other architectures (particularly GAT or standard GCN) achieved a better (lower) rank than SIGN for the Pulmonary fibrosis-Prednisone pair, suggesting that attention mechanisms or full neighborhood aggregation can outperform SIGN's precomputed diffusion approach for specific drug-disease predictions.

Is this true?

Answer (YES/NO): NO